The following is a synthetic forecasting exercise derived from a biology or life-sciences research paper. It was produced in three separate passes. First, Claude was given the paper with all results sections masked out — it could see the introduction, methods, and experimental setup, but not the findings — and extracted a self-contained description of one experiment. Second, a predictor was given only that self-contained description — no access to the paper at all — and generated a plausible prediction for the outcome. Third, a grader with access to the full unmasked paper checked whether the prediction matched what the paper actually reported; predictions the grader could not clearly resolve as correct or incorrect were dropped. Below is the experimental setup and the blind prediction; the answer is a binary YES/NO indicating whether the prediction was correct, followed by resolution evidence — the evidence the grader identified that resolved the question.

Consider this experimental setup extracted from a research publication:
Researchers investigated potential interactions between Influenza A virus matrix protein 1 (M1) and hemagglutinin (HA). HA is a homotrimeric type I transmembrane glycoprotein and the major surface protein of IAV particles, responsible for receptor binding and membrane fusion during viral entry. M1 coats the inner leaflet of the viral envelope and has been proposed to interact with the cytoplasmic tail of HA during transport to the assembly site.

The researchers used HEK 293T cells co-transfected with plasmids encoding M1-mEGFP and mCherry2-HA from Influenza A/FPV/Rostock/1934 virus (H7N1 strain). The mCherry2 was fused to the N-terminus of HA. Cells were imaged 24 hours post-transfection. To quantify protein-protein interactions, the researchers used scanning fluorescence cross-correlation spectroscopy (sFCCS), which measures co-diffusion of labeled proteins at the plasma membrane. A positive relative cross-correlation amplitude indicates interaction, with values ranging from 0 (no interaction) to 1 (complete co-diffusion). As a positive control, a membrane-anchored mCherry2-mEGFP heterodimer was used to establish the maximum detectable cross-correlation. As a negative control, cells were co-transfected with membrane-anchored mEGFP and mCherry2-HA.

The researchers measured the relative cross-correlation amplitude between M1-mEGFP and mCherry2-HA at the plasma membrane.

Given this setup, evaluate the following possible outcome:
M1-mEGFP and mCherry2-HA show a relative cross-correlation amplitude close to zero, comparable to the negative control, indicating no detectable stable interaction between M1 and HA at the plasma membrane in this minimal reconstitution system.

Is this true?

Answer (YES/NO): NO